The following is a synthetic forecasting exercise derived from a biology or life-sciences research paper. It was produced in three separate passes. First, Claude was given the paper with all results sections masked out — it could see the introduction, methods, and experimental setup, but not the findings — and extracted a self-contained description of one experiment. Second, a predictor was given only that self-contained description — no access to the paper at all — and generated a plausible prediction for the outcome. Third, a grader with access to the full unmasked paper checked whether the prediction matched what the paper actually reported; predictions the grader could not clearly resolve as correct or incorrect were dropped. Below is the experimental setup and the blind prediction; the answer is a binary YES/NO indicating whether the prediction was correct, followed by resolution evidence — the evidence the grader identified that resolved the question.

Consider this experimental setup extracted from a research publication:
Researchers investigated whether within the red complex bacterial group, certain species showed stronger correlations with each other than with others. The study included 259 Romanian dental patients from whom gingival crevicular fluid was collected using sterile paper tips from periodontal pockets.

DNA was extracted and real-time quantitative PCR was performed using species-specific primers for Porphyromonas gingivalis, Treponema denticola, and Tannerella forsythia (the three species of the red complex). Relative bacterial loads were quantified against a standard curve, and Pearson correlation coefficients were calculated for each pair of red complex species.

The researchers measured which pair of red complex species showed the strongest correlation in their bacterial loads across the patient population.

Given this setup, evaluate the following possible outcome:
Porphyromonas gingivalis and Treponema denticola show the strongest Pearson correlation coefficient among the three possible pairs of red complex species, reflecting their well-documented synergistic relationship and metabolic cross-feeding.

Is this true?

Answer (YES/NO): NO